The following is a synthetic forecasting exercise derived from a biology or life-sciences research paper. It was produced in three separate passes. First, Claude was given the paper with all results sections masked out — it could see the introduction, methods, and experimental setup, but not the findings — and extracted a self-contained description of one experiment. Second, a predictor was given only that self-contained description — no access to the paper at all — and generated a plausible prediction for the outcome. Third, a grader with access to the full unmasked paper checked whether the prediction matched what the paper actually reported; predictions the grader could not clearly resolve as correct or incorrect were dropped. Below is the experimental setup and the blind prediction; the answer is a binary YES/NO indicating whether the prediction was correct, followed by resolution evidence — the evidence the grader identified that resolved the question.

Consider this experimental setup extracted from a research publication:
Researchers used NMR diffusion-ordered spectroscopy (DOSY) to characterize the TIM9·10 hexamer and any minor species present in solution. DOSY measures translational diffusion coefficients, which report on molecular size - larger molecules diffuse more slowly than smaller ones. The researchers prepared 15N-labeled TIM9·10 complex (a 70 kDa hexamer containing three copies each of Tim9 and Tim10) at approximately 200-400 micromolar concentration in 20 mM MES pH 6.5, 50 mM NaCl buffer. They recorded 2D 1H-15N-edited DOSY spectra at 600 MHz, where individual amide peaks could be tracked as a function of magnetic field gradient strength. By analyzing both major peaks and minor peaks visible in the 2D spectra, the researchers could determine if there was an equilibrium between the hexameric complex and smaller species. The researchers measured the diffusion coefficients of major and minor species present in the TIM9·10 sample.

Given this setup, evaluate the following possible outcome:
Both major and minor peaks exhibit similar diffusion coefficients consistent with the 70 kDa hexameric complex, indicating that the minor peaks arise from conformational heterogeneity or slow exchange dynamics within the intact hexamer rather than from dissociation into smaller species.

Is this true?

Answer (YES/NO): NO